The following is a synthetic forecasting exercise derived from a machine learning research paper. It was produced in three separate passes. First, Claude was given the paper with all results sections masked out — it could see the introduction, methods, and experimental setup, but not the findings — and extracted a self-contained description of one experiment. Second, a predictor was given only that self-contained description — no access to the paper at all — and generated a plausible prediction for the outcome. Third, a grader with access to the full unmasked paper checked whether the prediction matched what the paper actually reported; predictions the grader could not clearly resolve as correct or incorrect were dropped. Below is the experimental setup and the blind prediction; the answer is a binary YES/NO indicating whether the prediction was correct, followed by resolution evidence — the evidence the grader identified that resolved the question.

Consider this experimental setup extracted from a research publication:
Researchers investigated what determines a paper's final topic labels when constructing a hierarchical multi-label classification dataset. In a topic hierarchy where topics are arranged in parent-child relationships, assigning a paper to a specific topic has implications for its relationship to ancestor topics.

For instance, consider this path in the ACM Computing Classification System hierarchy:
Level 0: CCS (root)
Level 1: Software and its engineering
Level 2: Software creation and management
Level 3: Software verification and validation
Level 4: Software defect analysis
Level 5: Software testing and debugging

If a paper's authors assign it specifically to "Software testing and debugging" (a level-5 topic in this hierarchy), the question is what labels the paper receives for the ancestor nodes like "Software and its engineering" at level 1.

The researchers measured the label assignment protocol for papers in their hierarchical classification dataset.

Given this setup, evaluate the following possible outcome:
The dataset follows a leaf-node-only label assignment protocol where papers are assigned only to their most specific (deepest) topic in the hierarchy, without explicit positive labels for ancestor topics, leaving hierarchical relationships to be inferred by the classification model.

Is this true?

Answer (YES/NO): NO